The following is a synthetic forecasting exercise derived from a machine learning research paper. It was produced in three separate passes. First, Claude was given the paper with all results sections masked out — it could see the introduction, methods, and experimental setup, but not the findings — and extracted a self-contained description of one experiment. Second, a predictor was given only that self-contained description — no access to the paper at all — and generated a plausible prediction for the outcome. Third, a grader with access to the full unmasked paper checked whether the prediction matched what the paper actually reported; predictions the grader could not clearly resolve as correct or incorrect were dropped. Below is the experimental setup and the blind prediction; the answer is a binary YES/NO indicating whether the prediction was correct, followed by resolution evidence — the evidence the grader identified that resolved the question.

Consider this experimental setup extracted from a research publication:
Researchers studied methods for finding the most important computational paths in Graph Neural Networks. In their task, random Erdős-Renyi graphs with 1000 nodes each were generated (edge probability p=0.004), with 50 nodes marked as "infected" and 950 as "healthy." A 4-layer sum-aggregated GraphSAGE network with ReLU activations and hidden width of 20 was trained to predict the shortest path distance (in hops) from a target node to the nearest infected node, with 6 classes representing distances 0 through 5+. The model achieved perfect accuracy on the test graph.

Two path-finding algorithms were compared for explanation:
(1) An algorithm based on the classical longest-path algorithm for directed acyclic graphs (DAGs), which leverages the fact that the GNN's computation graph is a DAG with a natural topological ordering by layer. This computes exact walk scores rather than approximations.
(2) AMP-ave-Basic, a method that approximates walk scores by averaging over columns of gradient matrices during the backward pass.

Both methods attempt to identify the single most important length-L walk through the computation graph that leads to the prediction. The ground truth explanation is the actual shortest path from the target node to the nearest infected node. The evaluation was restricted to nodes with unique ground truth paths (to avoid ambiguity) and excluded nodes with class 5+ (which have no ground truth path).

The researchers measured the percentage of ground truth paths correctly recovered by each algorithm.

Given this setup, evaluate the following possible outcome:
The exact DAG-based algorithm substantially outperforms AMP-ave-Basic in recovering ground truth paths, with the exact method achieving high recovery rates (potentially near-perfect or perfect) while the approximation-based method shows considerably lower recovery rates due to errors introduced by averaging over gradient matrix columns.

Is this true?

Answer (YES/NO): NO